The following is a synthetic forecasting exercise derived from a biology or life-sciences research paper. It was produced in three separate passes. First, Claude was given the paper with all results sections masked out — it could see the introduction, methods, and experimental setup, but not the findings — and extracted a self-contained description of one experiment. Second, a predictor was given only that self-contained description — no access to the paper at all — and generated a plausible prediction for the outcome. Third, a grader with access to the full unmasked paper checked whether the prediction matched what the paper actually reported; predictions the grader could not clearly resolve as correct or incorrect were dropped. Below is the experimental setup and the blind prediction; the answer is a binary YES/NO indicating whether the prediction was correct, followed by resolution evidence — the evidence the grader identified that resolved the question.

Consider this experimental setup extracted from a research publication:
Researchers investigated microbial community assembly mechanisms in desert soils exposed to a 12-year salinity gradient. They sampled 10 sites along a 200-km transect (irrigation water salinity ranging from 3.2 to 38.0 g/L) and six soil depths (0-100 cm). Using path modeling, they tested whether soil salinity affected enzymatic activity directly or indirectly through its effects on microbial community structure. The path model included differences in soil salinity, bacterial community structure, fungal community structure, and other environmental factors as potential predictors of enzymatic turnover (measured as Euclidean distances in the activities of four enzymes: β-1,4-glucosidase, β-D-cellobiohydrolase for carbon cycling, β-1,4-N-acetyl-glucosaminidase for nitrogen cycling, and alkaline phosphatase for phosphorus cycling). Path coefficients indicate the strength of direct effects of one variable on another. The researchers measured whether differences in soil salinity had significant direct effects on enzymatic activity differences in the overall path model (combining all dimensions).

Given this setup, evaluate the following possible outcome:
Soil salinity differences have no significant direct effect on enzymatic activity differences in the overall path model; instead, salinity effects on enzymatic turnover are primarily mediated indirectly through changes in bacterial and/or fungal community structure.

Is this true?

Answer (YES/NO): NO